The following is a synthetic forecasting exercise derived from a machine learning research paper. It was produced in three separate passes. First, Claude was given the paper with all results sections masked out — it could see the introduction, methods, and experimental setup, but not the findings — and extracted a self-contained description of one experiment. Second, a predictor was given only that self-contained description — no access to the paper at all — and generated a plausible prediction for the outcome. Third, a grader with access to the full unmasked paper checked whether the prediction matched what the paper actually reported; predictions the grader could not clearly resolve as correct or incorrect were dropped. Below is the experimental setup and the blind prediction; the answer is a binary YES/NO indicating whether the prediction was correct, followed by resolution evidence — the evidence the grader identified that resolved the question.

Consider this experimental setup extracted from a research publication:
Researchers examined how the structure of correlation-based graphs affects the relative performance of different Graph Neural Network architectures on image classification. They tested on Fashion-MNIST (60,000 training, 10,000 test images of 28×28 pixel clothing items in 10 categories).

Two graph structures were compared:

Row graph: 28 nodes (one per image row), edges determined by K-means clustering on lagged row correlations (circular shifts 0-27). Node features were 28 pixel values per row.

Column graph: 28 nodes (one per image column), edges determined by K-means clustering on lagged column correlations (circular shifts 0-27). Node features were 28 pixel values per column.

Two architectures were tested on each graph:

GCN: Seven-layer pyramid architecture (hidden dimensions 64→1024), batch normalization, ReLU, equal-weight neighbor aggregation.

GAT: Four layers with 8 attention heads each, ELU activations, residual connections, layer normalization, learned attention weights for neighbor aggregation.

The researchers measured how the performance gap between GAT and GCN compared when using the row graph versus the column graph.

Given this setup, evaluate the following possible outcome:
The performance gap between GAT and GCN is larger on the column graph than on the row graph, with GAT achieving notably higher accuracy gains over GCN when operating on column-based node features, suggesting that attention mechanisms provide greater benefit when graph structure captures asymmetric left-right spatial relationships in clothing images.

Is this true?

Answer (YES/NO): NO